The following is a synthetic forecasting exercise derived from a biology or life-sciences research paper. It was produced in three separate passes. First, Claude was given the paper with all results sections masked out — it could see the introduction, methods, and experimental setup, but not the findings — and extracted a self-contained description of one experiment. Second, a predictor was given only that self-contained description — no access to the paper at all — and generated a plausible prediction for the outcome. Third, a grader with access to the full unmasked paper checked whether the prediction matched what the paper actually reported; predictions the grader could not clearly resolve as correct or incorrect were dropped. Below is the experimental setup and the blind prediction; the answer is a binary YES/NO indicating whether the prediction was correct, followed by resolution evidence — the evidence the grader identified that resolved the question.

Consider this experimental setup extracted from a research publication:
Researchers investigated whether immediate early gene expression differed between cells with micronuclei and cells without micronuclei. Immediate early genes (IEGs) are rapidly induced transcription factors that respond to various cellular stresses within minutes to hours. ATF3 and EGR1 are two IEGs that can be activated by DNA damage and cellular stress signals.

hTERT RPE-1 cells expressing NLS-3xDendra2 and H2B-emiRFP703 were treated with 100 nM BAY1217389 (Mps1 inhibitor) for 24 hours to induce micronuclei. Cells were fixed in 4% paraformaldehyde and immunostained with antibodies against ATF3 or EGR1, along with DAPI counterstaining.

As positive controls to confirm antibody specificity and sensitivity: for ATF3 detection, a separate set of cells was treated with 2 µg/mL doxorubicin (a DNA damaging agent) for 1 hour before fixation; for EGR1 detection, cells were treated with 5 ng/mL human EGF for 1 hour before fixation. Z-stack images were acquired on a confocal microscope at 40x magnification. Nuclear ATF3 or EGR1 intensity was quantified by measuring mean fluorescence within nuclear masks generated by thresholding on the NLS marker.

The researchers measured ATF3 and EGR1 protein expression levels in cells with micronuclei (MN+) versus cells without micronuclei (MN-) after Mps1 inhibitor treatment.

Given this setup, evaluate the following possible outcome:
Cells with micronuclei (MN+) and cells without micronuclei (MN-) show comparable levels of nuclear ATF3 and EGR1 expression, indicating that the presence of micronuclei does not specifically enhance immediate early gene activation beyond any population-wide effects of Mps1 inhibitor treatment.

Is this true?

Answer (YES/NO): YES